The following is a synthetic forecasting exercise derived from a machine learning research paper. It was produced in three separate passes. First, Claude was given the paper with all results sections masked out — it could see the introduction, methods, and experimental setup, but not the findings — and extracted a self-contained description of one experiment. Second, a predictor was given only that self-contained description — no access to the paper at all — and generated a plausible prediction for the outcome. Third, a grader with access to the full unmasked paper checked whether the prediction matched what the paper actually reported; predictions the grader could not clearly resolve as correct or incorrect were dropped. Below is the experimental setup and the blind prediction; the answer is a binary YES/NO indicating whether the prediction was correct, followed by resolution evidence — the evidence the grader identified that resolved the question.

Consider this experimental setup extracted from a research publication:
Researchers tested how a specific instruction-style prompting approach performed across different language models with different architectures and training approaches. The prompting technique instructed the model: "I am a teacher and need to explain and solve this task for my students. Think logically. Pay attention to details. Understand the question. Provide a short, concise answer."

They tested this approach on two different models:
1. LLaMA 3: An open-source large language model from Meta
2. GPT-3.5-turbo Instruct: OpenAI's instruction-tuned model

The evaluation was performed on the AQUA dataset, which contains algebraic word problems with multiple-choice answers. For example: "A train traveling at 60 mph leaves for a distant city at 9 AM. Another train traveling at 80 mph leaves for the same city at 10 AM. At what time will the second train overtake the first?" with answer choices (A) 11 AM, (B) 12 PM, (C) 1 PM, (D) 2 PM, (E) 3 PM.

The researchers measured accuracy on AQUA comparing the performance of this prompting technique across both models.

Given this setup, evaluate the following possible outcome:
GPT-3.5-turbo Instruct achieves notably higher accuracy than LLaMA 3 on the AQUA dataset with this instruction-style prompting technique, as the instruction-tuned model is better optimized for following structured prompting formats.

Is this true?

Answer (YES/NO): NO